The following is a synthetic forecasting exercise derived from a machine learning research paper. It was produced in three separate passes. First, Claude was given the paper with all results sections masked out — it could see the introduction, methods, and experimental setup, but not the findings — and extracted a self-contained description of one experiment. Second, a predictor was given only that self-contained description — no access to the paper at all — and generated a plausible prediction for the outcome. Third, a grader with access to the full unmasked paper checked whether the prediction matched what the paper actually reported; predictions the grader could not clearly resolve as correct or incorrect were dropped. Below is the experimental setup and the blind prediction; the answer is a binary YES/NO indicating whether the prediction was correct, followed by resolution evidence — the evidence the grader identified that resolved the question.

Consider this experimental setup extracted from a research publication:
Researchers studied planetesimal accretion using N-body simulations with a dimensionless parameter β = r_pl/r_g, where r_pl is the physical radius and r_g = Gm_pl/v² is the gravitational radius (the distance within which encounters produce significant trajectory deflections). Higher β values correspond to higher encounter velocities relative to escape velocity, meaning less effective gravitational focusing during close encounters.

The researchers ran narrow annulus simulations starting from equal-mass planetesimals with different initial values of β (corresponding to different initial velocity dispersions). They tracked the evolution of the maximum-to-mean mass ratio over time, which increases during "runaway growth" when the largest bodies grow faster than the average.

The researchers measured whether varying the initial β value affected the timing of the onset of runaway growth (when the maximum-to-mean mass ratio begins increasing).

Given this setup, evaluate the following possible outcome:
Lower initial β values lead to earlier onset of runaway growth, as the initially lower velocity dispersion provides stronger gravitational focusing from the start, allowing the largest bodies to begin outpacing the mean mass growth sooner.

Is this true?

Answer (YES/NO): YES